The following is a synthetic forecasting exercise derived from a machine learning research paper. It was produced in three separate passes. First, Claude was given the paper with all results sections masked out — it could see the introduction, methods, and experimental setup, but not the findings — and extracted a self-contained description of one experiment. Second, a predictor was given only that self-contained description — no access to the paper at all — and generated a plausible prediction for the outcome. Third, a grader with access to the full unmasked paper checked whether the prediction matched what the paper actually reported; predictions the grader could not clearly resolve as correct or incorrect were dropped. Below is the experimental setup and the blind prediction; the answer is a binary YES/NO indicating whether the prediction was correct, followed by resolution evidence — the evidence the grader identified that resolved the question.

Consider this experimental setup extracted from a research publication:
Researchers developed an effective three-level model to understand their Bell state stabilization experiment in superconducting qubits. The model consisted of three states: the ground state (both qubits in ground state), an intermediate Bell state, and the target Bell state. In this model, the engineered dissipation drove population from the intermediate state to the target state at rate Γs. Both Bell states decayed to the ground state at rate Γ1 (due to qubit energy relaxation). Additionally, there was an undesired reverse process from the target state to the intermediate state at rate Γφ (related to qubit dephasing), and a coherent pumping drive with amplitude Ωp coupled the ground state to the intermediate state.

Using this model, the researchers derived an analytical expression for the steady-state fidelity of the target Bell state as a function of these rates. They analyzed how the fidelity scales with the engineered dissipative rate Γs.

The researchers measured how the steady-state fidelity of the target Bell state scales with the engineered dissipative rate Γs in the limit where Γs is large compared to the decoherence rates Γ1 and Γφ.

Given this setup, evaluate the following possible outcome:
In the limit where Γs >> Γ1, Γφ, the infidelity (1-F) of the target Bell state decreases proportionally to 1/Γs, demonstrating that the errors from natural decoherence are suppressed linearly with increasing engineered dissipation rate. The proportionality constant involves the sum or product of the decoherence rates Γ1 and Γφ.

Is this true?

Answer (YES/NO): YES